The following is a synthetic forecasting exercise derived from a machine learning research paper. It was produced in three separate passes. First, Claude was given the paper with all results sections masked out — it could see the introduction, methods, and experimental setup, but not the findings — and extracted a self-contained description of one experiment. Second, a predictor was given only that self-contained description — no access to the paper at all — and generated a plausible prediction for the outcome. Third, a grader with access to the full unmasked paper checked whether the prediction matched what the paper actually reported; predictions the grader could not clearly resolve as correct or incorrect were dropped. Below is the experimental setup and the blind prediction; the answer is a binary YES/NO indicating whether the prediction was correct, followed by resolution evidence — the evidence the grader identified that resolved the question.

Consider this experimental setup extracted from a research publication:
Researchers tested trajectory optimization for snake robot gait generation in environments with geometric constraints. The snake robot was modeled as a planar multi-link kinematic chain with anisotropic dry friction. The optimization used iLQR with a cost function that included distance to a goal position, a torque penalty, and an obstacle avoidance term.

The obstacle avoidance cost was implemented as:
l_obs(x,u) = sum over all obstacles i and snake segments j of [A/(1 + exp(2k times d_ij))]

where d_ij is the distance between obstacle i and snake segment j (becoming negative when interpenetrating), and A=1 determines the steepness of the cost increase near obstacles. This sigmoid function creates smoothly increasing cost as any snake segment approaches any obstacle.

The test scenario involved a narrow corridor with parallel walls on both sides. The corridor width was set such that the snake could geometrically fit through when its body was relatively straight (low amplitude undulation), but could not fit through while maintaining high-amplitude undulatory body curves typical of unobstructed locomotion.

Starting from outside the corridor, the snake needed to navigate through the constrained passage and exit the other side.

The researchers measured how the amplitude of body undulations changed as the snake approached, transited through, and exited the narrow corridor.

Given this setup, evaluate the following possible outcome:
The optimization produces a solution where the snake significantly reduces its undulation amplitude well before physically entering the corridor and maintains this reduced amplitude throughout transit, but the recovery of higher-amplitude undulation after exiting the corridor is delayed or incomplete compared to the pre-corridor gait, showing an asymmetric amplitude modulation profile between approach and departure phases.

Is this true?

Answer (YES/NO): NO